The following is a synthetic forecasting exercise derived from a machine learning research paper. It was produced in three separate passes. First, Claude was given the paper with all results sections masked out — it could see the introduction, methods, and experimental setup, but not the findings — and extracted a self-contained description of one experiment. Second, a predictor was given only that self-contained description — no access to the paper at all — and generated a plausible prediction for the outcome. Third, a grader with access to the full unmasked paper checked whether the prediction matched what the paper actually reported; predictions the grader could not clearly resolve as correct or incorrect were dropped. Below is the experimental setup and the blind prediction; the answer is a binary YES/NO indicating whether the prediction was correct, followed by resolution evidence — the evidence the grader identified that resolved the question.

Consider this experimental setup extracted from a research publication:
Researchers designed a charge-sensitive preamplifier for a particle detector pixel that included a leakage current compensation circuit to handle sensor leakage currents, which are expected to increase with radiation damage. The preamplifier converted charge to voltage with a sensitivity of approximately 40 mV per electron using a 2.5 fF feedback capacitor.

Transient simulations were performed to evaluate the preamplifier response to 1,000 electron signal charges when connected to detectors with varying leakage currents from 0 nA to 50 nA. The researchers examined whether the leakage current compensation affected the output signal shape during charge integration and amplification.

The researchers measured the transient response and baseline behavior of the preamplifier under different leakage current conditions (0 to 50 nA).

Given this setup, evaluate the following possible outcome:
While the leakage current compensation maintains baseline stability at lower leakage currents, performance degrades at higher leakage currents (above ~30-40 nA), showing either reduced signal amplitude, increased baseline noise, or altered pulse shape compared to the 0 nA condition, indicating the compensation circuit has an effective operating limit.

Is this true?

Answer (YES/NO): NO